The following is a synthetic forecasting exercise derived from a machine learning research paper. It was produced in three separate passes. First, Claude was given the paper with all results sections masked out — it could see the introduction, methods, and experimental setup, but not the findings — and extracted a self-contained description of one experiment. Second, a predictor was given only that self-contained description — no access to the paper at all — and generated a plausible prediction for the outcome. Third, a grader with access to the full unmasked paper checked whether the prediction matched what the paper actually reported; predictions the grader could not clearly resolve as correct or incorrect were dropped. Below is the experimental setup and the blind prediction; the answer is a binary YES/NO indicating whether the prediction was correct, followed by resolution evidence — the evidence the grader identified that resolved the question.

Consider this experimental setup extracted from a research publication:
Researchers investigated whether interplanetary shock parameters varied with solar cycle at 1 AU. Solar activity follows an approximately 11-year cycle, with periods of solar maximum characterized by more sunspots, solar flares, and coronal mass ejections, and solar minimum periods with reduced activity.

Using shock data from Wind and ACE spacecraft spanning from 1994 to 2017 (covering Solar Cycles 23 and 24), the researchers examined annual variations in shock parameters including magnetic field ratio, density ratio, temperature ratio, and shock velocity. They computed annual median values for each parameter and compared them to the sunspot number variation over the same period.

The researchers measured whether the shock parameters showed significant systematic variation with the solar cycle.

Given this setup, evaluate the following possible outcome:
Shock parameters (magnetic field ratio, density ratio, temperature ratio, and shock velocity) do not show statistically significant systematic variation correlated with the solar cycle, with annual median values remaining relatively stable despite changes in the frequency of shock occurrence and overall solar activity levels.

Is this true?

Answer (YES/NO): YES